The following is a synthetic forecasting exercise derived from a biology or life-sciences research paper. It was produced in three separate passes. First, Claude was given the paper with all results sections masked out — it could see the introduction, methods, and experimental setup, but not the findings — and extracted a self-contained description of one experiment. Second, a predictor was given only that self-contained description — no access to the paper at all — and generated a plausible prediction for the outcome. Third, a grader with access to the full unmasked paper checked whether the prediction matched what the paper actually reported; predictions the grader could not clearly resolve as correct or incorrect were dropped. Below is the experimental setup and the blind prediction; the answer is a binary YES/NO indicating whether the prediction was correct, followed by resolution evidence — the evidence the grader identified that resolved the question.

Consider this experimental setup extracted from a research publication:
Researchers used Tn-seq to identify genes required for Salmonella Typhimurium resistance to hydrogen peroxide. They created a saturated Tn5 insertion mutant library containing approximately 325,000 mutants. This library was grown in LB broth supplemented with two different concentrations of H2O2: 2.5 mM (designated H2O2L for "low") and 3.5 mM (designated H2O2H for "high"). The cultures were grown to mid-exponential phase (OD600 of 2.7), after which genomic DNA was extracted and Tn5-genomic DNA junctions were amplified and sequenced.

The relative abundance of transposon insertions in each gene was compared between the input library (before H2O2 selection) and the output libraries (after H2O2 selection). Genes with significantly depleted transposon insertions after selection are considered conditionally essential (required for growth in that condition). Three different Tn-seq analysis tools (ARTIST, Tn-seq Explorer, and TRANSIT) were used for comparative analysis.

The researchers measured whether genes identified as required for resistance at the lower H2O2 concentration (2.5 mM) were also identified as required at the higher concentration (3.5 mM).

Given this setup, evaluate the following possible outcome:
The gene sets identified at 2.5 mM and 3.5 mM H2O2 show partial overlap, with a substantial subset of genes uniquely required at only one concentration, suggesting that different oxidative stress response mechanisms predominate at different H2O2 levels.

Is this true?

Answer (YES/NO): NO